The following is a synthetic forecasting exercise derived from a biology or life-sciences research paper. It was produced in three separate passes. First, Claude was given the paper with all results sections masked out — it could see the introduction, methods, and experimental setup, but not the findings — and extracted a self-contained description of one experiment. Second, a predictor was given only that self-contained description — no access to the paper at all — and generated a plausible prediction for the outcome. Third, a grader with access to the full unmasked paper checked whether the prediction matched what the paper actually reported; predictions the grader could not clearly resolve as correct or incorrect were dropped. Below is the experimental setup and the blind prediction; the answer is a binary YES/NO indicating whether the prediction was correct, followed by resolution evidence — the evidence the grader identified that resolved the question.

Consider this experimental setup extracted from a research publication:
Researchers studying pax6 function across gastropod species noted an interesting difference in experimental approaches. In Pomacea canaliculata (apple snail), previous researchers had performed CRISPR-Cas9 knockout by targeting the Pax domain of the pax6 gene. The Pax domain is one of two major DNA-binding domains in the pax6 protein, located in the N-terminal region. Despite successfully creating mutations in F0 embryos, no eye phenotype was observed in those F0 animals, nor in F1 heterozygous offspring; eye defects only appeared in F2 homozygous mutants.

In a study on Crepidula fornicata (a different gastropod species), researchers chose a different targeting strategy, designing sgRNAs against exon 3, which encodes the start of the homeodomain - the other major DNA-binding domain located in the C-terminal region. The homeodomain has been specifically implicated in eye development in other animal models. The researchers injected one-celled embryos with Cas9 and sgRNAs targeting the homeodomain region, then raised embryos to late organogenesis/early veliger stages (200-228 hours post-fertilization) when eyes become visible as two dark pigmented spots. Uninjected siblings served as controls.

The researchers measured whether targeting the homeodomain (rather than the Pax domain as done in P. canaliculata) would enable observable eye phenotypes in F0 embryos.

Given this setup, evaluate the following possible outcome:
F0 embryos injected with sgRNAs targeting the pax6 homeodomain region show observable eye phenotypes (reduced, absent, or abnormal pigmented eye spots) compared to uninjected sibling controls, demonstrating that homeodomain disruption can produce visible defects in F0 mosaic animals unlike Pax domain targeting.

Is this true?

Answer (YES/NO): YES